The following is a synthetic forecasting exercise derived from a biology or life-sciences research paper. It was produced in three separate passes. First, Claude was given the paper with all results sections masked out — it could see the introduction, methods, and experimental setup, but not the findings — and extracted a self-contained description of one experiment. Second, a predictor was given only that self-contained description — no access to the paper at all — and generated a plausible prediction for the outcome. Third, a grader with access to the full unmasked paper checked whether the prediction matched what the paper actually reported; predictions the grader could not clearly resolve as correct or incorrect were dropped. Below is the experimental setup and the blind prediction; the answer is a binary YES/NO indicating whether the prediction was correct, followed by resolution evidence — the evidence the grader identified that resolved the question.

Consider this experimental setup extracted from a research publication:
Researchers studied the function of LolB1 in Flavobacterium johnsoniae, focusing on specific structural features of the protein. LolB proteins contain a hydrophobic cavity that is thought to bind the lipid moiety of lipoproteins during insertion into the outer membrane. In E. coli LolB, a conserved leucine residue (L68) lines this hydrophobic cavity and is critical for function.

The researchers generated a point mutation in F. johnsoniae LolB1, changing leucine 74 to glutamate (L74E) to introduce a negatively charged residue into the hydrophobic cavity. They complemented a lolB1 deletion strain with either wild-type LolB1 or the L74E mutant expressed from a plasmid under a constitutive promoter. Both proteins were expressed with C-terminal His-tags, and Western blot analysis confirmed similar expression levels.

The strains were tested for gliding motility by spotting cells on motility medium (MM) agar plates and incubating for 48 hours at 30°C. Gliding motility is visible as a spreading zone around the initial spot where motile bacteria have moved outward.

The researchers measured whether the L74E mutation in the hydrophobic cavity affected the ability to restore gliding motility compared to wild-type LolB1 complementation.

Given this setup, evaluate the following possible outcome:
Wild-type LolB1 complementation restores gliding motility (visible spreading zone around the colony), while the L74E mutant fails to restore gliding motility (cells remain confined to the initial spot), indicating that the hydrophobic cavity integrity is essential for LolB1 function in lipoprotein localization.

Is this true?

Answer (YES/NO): NO